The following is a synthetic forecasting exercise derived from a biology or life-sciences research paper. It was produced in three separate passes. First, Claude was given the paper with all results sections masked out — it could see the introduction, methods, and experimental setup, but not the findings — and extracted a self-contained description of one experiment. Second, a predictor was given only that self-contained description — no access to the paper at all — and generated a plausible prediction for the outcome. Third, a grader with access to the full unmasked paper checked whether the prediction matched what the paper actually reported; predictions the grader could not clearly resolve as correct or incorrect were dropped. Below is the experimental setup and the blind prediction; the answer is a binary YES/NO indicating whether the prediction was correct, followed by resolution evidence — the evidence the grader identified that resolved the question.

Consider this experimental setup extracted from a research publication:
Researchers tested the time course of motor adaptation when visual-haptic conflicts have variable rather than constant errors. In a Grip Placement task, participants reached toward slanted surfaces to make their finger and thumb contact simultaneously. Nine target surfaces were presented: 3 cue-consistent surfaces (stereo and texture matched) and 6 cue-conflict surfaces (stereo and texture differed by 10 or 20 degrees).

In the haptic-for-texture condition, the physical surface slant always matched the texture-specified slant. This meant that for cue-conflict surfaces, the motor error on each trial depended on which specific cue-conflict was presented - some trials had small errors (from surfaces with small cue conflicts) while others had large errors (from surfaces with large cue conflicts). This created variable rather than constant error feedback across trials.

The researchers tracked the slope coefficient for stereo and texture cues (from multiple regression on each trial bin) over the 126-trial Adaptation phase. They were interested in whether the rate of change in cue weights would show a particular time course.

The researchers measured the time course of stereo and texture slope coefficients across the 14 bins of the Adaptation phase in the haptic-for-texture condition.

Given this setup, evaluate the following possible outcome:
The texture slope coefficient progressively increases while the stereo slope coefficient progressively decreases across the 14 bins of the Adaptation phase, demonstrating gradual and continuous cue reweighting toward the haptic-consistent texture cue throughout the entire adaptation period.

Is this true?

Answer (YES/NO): NO